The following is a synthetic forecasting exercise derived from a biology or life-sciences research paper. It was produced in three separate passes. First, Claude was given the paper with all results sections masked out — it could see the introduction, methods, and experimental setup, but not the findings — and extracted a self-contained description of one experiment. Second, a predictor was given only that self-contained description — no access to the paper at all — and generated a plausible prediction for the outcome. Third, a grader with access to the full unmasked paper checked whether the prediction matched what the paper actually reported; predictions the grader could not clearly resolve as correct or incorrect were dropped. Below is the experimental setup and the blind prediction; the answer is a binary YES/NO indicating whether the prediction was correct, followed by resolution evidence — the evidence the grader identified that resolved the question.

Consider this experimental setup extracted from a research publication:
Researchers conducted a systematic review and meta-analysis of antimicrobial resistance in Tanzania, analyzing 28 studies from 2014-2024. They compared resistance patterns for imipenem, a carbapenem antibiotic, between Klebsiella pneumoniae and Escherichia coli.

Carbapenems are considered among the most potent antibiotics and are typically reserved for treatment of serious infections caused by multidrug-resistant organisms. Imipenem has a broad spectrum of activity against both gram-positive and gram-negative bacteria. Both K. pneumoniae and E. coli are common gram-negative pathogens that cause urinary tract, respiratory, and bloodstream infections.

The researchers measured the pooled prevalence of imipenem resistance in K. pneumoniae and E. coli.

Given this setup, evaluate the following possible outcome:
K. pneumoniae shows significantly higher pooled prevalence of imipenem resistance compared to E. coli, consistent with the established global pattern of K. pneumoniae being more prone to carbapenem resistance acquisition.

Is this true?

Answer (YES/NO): NO